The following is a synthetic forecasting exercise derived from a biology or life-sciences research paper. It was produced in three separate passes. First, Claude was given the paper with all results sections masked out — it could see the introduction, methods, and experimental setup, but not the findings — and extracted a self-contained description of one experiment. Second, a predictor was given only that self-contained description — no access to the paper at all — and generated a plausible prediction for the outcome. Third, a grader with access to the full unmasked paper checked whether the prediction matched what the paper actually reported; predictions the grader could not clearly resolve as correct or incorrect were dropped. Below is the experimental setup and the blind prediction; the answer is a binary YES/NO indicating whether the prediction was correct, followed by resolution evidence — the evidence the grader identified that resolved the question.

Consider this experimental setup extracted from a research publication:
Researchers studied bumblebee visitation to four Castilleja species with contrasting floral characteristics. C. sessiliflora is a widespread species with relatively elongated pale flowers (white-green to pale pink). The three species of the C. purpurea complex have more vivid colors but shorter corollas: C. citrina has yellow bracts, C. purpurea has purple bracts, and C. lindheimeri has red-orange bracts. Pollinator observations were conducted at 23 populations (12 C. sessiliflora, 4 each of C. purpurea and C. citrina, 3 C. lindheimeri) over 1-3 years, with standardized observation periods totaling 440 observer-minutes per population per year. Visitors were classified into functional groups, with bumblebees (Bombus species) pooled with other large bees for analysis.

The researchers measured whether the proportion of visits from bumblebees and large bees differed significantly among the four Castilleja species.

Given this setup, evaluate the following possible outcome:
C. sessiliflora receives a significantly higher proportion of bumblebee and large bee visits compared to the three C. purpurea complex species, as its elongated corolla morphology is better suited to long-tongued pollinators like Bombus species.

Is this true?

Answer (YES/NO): NO